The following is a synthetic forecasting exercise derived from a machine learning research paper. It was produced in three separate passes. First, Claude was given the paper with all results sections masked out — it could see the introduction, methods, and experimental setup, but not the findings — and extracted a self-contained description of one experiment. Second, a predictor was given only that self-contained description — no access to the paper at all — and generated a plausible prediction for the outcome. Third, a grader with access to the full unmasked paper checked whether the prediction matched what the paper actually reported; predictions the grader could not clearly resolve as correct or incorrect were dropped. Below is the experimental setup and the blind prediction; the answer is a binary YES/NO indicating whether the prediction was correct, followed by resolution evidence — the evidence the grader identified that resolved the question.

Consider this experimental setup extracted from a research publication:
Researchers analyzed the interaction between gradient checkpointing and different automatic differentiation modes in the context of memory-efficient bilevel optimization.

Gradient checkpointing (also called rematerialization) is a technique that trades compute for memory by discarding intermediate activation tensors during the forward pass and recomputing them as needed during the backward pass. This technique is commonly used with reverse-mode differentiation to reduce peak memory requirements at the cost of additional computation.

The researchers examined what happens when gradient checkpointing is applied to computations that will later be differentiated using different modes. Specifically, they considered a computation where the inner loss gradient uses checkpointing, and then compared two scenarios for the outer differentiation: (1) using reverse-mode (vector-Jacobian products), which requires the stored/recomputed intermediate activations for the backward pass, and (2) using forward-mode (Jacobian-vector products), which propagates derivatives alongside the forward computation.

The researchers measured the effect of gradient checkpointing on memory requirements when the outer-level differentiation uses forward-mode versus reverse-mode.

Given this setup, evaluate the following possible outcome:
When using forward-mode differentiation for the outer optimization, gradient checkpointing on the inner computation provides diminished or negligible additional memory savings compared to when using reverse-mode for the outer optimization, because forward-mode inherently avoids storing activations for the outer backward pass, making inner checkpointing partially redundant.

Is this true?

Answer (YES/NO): YES